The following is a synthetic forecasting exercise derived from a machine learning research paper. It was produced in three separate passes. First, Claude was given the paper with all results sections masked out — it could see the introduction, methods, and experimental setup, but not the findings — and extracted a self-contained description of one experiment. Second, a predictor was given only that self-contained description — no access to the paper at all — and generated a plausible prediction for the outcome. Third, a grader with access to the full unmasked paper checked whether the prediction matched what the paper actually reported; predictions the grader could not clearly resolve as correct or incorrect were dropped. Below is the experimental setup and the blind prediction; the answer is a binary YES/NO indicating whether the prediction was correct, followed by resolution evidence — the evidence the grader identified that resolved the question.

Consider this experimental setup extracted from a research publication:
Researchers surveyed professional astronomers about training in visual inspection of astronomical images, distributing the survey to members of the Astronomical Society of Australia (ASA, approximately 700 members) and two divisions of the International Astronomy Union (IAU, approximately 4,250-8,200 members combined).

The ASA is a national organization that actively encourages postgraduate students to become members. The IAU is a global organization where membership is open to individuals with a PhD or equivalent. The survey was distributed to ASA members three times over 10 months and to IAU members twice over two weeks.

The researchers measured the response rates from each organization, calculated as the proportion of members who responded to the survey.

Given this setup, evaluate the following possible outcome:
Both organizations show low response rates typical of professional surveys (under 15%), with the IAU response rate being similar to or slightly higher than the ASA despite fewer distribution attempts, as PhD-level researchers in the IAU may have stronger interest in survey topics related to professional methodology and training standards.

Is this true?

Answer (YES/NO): NO